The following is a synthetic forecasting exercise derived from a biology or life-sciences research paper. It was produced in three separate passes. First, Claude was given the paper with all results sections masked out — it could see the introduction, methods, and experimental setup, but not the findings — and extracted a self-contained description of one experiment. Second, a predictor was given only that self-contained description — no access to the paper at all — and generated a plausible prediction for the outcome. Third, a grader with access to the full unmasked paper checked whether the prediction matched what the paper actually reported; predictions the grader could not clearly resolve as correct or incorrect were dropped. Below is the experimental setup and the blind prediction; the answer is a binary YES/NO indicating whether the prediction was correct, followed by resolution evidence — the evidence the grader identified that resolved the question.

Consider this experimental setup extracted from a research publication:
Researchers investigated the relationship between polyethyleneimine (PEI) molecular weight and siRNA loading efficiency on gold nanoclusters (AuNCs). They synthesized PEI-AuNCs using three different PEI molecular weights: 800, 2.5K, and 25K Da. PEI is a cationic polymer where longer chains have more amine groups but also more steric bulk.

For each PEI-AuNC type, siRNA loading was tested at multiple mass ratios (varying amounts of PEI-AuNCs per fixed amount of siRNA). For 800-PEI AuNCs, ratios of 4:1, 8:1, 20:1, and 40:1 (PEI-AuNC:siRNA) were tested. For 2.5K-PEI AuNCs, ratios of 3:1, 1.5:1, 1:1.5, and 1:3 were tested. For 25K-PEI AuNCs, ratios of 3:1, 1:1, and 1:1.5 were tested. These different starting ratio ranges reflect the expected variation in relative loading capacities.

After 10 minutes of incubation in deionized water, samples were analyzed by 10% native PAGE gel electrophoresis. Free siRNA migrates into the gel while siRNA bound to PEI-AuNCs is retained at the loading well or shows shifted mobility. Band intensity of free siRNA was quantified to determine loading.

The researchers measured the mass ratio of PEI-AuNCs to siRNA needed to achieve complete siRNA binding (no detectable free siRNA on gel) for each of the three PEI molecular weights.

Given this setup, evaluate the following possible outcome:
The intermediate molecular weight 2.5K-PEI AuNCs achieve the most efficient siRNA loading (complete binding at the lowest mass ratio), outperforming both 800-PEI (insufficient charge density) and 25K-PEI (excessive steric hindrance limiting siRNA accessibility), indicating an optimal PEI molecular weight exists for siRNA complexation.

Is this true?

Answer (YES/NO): YES